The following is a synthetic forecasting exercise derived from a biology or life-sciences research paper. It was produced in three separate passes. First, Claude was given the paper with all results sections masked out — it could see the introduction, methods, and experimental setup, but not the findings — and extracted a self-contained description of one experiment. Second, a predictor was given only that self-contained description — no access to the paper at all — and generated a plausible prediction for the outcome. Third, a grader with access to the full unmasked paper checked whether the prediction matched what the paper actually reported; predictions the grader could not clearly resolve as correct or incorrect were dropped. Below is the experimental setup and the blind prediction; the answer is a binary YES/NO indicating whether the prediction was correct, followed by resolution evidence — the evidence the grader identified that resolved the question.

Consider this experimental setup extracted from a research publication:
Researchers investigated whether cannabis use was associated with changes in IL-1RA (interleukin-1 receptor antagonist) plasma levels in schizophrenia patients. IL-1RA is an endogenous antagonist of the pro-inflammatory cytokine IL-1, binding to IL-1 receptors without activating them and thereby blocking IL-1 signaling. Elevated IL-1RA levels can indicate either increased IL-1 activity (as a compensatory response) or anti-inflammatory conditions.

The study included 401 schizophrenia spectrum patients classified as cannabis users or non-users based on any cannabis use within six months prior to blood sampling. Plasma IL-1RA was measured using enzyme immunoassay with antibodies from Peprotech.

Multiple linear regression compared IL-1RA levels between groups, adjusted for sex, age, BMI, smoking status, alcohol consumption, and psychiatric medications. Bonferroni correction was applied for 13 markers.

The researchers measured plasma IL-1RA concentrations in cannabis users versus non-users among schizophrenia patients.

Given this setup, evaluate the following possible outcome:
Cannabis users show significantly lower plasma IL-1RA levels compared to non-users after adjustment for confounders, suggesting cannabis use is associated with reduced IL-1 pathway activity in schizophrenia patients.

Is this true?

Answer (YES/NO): NO